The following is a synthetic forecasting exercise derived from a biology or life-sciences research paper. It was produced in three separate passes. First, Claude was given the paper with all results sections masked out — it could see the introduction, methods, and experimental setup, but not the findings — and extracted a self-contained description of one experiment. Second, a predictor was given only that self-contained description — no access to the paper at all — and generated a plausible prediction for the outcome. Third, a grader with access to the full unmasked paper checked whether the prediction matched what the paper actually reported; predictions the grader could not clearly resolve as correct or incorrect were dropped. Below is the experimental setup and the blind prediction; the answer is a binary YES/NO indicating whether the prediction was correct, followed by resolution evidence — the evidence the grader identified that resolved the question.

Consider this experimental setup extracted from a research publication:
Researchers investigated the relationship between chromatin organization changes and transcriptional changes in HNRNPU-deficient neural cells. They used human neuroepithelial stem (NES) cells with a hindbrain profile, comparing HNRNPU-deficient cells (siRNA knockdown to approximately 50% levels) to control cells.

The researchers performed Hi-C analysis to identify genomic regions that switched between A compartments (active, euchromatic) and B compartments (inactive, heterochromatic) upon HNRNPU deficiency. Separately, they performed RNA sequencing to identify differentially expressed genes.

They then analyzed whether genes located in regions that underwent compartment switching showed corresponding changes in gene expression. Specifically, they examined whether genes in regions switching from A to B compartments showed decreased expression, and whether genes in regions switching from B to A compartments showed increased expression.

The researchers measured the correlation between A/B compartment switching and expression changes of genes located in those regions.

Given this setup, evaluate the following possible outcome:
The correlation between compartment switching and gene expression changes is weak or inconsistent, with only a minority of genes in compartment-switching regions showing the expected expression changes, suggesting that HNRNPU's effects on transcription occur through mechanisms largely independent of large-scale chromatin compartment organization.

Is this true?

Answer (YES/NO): NO